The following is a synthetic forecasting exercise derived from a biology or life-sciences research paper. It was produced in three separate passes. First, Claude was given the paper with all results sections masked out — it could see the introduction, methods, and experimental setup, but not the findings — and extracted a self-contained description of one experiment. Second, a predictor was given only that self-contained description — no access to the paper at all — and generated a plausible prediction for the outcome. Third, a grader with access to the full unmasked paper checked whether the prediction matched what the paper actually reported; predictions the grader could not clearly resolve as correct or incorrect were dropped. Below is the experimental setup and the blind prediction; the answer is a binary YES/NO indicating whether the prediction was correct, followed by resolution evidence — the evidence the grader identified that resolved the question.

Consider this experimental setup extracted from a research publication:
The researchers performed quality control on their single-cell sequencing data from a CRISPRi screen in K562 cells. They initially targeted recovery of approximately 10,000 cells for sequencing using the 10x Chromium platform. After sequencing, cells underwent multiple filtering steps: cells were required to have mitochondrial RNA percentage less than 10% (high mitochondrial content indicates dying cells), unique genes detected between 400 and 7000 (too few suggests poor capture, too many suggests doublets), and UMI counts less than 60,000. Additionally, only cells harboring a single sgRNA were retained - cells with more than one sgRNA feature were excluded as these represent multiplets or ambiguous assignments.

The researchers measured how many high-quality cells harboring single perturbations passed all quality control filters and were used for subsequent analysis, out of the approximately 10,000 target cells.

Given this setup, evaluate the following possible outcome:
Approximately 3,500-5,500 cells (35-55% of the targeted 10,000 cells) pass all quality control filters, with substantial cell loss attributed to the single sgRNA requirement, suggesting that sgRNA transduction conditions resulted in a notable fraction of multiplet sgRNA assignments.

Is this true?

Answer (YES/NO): NO